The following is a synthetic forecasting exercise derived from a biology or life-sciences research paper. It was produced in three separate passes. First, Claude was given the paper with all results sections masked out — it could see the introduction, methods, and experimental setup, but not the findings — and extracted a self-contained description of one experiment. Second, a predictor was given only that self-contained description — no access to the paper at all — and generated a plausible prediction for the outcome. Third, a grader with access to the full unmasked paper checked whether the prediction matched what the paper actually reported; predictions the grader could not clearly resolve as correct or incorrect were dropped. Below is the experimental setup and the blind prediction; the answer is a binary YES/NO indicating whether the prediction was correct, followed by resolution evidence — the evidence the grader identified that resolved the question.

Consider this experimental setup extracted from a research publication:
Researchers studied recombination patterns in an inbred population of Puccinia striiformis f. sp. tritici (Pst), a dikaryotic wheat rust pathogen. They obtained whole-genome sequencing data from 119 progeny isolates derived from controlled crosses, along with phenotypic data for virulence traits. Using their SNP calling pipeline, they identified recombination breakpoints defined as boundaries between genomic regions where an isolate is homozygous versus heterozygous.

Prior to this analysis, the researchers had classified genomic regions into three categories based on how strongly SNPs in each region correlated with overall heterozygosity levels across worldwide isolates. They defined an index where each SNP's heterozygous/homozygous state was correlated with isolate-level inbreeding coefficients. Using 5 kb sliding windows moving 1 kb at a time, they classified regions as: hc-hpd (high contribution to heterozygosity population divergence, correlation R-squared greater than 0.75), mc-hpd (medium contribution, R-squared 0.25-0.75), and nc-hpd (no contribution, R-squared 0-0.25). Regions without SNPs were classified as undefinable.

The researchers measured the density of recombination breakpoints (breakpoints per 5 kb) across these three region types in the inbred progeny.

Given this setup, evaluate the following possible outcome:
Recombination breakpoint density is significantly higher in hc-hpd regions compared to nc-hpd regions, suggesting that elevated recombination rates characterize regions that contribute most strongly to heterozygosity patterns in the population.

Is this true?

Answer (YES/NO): NO